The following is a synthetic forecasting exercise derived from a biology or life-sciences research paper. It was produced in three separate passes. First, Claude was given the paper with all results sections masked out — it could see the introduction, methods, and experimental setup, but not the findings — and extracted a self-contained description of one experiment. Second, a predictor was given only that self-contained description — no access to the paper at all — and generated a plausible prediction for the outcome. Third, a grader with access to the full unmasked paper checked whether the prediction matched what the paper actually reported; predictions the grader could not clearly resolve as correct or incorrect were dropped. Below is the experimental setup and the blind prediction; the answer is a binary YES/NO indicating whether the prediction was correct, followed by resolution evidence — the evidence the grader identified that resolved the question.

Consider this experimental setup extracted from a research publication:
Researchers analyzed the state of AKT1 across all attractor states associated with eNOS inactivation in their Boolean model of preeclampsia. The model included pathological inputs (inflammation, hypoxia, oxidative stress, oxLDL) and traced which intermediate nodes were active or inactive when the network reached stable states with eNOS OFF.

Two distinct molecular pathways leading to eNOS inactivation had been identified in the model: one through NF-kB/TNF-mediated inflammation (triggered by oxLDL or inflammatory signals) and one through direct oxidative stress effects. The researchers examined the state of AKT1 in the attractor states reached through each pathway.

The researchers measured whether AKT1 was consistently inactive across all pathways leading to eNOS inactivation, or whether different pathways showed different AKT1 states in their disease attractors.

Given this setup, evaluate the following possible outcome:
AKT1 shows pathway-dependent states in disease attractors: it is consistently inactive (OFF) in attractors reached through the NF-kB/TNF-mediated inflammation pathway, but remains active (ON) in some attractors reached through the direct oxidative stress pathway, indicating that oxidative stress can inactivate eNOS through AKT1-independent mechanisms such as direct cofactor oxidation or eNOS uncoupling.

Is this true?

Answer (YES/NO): NO